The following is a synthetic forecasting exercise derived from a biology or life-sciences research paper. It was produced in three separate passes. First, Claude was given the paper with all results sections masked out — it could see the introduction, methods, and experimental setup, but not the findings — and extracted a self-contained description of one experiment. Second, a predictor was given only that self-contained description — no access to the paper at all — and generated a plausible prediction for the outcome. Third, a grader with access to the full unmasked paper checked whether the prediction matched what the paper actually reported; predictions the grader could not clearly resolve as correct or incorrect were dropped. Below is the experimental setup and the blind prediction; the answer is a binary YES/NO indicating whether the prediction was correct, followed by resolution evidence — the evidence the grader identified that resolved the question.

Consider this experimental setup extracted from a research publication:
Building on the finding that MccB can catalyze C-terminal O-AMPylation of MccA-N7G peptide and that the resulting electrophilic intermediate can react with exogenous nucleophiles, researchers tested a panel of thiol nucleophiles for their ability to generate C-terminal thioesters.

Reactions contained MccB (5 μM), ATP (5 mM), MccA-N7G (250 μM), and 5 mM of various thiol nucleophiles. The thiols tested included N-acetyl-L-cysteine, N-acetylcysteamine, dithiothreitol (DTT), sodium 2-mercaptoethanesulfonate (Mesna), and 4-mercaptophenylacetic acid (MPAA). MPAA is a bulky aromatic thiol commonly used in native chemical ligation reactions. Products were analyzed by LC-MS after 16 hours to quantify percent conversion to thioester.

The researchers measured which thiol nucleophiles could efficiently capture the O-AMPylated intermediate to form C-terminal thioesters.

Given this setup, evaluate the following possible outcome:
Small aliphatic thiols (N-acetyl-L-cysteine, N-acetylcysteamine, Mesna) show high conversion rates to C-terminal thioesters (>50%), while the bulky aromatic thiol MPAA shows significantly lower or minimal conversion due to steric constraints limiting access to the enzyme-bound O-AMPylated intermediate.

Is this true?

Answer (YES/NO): YES